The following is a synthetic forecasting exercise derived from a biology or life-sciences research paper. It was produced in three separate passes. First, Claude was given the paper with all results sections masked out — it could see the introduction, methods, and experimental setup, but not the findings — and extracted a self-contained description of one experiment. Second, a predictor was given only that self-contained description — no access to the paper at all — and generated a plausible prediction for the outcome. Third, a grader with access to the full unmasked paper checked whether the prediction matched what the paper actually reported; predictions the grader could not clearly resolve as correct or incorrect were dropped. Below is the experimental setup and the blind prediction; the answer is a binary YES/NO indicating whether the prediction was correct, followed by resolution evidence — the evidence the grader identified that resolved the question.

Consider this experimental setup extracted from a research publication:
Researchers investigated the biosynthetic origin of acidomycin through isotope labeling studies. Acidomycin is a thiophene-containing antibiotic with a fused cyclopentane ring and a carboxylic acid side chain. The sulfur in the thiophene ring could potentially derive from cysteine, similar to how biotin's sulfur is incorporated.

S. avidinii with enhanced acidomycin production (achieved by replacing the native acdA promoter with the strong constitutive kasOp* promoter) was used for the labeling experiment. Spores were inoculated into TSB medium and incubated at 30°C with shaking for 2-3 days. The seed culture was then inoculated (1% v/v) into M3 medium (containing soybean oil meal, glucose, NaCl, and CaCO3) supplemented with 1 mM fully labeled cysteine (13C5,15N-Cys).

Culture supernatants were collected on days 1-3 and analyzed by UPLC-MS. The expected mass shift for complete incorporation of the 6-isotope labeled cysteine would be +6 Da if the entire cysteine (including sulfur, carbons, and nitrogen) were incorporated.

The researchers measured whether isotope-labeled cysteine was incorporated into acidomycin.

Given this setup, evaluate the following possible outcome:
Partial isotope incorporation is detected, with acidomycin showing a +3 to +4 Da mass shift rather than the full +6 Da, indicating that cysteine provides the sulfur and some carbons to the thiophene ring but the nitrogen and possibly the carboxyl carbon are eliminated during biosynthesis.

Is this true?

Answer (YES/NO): YES